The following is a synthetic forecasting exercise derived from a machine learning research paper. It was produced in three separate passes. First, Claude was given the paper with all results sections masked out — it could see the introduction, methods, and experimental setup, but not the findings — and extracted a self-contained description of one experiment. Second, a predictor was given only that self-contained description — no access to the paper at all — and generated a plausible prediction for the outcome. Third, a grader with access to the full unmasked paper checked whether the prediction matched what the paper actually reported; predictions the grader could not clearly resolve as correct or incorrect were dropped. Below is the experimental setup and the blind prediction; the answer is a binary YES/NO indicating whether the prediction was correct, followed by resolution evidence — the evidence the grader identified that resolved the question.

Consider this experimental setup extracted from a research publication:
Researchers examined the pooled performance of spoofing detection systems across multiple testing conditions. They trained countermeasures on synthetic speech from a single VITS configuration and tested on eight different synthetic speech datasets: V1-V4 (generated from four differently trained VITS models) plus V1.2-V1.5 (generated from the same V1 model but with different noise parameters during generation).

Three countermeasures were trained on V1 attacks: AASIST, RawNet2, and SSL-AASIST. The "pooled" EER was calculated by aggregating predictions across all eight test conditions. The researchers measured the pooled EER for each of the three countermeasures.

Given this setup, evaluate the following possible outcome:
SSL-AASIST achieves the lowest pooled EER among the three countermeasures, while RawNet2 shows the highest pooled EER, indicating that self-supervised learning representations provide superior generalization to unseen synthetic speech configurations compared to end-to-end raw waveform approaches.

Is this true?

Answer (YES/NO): YES